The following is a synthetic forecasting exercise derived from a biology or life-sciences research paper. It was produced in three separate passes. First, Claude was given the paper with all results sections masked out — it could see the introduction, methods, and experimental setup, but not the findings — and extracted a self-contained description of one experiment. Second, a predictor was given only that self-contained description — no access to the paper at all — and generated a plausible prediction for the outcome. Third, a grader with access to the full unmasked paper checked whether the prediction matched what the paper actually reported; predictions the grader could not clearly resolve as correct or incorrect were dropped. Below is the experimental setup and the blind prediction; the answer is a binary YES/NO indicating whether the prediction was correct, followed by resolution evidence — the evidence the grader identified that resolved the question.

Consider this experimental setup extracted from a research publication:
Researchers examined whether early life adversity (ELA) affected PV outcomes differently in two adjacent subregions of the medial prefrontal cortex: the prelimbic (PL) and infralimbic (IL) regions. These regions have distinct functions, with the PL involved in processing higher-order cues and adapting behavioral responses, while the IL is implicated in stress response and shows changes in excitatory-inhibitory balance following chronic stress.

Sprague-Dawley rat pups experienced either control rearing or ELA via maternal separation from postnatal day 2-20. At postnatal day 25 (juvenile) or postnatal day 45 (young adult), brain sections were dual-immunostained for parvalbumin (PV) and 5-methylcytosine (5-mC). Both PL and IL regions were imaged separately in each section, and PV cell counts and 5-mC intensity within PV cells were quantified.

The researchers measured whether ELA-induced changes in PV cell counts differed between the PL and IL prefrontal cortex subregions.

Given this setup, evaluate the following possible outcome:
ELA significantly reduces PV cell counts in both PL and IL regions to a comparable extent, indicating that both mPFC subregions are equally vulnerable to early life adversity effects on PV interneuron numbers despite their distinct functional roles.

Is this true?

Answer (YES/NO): NO